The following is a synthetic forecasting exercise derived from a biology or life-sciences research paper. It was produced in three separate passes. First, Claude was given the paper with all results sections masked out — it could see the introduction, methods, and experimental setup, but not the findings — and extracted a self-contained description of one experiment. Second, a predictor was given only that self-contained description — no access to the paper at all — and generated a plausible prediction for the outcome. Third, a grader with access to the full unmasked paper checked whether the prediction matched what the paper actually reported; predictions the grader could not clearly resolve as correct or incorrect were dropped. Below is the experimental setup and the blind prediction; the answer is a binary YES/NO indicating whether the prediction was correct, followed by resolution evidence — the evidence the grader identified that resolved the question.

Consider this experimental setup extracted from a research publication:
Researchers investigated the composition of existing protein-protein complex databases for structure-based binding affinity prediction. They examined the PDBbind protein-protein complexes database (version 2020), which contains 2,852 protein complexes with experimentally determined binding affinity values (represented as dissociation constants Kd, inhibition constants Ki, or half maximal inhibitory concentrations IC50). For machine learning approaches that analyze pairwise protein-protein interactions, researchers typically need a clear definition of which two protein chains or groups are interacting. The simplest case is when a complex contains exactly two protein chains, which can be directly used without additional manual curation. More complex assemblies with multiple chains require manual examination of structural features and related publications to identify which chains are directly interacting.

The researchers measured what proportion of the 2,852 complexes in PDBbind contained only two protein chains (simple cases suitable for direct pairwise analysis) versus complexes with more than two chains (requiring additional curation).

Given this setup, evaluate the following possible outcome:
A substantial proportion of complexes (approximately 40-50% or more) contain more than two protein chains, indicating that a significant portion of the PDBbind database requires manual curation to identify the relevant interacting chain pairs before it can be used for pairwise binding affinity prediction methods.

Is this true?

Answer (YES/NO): NO